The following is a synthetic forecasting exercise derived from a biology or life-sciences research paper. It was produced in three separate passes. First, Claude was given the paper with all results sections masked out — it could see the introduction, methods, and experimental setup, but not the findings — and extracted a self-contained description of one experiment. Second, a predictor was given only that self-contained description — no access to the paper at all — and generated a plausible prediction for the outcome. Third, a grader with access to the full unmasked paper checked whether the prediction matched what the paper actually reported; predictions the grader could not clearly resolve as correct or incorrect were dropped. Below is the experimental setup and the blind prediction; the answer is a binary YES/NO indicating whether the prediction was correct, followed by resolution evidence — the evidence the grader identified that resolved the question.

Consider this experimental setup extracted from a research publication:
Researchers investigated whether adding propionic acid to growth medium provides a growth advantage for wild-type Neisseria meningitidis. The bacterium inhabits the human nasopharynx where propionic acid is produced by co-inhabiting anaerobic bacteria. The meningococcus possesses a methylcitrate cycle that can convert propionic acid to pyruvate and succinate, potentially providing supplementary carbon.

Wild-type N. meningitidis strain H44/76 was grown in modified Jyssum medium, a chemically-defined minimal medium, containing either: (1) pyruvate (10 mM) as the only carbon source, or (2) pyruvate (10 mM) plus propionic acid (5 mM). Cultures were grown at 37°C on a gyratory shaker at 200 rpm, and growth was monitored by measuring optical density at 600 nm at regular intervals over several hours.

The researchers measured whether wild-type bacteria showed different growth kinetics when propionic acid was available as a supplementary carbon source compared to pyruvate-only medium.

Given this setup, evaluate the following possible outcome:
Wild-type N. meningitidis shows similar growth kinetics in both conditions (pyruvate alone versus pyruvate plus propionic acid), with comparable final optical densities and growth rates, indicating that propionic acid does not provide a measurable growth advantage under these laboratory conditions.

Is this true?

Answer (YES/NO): NO